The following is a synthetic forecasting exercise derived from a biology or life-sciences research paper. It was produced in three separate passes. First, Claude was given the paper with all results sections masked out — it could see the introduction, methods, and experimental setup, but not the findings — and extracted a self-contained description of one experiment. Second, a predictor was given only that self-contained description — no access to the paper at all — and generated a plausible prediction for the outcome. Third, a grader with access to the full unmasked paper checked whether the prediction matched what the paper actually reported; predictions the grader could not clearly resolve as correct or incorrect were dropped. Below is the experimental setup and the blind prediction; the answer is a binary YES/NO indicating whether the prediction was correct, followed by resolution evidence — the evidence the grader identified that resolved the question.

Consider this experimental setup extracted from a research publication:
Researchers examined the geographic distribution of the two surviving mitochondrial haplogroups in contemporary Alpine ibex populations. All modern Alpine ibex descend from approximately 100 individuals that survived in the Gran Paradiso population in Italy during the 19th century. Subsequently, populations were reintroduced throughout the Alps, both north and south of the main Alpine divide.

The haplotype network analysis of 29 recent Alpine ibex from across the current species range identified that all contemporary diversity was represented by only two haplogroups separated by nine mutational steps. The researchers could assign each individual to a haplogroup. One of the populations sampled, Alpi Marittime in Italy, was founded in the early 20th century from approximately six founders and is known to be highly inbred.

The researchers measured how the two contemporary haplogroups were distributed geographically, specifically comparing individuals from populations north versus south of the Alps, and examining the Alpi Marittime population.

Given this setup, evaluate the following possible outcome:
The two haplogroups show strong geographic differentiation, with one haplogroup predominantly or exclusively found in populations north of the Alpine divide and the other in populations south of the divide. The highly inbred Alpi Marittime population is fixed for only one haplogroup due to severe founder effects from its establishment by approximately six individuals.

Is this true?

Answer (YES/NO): NO